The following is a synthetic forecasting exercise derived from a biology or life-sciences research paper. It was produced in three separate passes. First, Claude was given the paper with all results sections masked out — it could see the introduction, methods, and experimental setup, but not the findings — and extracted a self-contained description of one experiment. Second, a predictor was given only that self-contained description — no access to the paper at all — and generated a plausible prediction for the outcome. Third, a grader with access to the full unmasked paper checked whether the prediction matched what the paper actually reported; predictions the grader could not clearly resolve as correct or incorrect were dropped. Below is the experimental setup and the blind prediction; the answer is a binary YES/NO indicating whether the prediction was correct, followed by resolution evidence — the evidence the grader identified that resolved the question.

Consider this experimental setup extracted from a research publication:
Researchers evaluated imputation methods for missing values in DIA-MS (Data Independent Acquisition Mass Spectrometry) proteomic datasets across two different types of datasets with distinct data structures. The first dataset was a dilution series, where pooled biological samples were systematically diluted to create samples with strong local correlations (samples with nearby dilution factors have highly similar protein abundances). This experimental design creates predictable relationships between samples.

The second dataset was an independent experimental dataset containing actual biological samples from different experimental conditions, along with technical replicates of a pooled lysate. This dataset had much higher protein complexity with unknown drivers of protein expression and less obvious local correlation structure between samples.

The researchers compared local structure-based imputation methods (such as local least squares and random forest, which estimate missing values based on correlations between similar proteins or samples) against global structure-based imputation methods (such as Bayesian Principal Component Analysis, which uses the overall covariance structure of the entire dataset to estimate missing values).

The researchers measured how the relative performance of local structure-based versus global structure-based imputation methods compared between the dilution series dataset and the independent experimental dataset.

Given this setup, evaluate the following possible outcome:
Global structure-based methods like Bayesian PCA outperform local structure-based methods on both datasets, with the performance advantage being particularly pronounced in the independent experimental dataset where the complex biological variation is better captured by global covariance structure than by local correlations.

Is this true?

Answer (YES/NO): NO